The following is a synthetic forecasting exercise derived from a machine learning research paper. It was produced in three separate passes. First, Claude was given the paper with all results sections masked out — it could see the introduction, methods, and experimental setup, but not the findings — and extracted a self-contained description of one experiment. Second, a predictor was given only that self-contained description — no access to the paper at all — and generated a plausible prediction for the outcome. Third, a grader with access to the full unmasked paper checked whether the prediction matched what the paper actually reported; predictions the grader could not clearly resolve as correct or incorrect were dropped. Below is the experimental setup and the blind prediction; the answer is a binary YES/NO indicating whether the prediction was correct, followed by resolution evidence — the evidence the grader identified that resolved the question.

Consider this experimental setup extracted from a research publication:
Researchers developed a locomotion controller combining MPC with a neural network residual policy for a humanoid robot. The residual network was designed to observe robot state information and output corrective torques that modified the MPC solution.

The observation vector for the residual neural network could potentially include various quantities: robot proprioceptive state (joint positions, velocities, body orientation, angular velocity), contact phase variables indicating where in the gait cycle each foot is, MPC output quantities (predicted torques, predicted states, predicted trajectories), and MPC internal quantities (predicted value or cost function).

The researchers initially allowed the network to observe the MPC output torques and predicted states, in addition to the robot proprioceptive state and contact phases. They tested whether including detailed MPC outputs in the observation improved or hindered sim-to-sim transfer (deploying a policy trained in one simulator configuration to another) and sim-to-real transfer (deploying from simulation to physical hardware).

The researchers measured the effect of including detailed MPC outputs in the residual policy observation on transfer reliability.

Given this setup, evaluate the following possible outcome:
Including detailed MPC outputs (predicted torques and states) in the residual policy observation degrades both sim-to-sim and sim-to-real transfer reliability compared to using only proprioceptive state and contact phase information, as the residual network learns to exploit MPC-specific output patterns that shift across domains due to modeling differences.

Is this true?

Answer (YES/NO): YES